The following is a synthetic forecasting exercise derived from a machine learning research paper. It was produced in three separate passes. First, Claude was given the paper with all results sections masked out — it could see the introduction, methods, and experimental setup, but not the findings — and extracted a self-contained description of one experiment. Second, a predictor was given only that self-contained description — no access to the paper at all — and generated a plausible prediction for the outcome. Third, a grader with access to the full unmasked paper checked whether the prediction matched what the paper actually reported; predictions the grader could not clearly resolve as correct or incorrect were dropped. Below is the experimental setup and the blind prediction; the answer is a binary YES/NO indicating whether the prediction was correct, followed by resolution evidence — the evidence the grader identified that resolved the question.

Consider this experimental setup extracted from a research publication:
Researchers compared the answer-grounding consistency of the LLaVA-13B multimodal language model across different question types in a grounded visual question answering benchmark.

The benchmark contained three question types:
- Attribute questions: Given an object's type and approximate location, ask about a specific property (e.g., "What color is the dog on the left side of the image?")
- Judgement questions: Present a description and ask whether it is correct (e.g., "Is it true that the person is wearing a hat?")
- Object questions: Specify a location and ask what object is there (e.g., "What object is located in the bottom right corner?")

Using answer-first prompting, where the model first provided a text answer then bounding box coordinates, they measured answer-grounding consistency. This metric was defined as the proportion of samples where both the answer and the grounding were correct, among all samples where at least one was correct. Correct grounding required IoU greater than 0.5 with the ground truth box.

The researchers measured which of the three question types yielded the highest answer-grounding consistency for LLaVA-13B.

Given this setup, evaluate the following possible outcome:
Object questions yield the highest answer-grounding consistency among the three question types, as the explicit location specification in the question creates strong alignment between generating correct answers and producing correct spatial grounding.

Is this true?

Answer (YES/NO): NO